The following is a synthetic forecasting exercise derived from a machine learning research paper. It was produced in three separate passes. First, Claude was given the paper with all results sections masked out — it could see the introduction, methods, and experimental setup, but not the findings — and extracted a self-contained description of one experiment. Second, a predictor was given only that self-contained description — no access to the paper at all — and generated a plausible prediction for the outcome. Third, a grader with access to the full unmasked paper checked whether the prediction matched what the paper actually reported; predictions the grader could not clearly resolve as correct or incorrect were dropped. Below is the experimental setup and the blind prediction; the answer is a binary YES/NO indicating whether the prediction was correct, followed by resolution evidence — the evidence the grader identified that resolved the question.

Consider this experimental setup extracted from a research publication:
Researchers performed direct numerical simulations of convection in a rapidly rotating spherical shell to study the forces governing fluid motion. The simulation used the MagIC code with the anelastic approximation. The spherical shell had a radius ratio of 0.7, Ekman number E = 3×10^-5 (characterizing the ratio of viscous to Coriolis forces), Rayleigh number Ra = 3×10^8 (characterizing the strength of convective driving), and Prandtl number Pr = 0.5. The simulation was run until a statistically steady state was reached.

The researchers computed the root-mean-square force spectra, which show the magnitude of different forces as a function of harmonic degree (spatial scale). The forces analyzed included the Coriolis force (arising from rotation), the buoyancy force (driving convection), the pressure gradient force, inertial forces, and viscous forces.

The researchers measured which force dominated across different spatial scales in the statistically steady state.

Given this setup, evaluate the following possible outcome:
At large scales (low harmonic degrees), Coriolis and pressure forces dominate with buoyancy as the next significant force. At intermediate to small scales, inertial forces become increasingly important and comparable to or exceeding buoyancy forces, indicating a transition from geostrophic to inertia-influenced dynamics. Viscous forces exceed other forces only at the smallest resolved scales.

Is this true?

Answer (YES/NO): NO